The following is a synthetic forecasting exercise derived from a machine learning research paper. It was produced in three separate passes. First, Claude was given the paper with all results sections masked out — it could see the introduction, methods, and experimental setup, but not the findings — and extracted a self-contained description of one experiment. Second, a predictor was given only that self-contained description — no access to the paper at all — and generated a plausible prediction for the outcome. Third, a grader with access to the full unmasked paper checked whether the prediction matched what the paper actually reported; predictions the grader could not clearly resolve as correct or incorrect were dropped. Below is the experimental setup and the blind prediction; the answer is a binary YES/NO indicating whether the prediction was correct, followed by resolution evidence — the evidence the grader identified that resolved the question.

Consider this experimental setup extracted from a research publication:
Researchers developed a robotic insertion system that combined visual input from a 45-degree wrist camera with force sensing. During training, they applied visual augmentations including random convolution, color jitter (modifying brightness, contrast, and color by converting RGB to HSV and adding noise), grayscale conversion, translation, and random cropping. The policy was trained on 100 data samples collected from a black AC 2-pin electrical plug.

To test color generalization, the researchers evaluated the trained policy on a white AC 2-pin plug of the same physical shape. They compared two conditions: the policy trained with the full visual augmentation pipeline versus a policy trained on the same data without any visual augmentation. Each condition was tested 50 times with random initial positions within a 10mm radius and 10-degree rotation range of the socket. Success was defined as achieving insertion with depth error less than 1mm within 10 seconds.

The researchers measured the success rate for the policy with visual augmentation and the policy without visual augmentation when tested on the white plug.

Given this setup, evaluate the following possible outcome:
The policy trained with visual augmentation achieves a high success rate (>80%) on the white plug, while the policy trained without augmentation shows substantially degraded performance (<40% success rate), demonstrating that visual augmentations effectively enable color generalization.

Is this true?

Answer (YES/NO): YES